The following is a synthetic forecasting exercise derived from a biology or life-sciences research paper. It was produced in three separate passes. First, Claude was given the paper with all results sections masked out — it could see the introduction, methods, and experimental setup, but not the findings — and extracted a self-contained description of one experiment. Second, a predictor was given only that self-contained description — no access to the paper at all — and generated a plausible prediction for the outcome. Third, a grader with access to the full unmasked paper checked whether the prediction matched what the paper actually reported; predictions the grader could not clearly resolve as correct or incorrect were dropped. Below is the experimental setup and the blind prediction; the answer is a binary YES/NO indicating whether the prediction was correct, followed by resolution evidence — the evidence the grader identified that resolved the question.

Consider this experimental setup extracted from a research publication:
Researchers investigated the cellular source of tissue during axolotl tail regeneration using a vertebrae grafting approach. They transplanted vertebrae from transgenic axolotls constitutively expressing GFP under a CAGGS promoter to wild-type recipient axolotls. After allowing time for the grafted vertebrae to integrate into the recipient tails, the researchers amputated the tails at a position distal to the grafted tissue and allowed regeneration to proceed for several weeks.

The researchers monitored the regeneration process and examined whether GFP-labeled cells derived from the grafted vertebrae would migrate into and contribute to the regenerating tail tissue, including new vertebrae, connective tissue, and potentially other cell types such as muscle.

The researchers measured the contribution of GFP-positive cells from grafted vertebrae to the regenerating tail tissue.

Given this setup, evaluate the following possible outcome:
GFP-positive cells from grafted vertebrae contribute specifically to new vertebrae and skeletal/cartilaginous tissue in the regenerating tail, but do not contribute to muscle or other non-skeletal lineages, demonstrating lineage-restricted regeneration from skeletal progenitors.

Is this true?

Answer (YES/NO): NO